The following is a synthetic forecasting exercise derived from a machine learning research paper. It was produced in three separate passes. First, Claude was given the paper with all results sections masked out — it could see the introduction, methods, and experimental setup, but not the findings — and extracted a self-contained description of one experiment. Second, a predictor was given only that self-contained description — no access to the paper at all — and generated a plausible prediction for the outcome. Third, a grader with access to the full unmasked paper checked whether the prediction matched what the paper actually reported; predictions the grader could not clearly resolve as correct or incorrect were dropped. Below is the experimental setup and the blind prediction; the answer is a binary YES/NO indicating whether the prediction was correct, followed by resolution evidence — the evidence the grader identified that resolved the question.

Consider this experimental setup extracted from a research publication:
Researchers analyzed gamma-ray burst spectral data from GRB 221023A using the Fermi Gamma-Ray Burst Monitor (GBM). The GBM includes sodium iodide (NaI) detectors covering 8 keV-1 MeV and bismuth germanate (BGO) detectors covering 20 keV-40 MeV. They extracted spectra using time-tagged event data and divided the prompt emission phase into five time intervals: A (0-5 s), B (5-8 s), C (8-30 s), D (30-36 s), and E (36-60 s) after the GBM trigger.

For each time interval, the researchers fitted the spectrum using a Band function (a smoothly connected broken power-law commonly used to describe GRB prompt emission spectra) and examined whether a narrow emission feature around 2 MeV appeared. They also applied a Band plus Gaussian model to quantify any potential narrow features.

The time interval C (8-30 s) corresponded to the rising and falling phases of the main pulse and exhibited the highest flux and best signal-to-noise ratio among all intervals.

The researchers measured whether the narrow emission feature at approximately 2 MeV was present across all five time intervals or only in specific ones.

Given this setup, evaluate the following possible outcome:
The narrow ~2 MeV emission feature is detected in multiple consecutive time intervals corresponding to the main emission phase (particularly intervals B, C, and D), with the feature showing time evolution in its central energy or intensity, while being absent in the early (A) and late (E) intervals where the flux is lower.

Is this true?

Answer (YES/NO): NO